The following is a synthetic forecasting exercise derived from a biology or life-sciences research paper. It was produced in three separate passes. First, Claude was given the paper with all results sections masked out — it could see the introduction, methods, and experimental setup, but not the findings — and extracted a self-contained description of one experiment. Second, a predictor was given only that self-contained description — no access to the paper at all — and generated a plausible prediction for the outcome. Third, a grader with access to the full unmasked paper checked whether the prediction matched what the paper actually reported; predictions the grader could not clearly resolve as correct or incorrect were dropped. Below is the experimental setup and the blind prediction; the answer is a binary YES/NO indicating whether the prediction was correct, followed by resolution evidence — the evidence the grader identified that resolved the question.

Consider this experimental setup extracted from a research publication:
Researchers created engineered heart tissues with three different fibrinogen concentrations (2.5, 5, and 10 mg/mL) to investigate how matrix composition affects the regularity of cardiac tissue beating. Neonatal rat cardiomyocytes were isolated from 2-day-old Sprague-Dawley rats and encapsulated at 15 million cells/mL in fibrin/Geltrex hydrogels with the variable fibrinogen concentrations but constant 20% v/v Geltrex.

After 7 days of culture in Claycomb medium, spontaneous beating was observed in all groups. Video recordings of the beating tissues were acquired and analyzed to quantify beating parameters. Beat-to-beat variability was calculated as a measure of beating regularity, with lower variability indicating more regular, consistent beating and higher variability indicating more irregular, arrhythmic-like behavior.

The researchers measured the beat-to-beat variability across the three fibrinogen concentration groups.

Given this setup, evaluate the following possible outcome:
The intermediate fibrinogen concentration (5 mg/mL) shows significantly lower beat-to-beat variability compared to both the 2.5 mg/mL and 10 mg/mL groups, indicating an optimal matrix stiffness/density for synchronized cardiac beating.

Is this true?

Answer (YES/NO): NO